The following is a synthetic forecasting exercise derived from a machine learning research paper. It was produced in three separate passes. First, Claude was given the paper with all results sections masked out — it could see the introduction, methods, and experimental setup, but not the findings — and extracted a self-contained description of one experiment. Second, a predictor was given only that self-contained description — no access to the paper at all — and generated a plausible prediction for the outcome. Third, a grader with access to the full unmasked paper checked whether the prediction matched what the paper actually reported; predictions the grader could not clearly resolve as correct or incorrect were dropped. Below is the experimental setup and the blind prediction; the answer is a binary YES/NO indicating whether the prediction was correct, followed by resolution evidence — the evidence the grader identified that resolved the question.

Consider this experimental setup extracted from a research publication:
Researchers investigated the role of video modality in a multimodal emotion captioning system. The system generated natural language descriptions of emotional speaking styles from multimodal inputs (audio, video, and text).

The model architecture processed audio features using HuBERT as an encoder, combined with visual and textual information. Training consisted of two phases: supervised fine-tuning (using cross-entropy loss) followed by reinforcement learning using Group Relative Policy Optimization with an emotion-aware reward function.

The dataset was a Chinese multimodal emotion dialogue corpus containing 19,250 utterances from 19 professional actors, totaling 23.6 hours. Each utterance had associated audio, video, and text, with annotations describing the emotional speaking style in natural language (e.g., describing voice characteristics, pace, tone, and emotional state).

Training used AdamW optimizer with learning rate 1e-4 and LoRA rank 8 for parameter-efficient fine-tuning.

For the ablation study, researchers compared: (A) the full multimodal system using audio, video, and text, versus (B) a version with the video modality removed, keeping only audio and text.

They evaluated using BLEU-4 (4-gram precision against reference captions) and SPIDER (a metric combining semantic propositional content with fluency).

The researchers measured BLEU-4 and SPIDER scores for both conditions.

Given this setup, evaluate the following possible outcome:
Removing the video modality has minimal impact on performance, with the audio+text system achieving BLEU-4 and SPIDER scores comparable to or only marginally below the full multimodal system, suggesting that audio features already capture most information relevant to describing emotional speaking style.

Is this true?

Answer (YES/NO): NO